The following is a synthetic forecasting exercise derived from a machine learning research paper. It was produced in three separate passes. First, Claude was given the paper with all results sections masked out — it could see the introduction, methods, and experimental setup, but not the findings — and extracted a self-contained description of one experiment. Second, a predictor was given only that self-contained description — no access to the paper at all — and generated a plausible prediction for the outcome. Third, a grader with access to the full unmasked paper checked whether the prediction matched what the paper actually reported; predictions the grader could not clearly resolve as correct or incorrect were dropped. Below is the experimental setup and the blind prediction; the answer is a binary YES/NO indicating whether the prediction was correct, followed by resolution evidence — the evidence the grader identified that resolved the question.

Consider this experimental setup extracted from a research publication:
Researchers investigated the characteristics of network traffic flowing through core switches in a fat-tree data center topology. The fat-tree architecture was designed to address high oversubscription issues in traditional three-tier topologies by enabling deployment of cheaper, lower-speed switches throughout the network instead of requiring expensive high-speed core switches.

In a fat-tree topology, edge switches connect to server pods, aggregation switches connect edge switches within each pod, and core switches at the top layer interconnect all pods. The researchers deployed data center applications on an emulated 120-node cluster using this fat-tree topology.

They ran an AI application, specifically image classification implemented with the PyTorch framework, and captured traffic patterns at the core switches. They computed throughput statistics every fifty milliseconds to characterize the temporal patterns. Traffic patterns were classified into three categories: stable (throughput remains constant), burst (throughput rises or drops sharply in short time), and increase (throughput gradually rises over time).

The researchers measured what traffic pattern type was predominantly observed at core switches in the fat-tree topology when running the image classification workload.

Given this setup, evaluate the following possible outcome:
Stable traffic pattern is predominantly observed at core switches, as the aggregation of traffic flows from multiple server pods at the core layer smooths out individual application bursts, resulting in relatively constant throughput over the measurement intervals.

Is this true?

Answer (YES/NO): NO